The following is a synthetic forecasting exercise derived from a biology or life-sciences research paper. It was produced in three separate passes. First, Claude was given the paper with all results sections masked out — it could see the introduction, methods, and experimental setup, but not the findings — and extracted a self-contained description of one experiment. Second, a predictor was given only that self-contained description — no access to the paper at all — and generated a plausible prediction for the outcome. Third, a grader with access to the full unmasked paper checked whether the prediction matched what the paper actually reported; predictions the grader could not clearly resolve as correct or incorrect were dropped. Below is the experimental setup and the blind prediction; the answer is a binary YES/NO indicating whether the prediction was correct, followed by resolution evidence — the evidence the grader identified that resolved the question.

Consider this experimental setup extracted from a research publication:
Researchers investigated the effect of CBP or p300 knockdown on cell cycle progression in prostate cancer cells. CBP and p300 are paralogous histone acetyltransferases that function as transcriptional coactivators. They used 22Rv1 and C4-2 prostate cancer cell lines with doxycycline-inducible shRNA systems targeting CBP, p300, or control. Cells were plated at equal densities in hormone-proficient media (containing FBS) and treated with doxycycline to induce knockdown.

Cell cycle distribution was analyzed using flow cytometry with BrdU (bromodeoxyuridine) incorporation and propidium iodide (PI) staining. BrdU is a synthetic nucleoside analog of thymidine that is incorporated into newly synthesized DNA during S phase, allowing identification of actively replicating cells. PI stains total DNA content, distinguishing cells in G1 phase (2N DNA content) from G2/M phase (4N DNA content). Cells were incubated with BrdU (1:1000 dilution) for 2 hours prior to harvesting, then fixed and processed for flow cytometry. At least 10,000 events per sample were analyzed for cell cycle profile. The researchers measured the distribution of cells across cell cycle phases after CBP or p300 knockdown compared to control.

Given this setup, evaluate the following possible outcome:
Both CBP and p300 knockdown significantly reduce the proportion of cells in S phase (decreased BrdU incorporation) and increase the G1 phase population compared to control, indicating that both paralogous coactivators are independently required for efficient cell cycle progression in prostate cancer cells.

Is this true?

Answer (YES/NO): NO